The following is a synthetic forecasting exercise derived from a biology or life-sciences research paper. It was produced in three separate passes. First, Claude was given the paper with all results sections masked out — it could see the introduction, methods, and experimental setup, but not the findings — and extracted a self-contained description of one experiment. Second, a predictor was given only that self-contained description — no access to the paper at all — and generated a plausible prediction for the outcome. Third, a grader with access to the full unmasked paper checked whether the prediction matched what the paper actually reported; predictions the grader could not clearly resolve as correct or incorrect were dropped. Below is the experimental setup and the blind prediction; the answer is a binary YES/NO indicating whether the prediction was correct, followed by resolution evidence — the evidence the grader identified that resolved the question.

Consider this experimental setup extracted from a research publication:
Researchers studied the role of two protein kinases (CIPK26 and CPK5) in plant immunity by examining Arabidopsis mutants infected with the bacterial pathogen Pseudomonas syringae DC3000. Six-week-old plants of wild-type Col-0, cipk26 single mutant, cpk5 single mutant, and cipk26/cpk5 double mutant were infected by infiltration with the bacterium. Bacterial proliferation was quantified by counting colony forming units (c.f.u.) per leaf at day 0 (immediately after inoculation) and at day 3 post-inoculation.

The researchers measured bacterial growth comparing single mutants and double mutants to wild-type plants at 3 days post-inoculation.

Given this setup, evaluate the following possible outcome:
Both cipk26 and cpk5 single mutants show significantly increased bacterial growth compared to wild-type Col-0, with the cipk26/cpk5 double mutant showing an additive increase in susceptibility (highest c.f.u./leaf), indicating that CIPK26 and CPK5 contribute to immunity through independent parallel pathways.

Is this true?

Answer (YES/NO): NO